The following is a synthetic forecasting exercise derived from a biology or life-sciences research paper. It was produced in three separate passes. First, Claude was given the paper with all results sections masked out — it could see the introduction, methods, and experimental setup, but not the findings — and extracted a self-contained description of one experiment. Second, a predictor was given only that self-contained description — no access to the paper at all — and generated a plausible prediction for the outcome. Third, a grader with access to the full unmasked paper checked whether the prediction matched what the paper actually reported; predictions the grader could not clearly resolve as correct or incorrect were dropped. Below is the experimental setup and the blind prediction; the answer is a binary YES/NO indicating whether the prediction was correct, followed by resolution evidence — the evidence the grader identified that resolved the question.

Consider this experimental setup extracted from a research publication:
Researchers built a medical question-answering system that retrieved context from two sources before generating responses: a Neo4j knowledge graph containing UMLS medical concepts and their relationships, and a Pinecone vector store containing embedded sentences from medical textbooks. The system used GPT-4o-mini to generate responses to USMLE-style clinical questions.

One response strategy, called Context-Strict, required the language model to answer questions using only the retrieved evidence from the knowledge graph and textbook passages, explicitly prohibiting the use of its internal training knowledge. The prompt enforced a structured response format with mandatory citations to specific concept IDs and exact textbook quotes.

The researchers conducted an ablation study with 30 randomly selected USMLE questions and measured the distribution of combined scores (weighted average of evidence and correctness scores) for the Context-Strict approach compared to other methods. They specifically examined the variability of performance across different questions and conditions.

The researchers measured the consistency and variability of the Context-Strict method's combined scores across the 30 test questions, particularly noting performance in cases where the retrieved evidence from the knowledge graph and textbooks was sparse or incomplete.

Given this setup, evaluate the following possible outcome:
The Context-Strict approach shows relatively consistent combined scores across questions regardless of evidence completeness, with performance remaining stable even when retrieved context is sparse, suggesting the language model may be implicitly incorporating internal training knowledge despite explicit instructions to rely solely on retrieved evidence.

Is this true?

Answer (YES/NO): NO